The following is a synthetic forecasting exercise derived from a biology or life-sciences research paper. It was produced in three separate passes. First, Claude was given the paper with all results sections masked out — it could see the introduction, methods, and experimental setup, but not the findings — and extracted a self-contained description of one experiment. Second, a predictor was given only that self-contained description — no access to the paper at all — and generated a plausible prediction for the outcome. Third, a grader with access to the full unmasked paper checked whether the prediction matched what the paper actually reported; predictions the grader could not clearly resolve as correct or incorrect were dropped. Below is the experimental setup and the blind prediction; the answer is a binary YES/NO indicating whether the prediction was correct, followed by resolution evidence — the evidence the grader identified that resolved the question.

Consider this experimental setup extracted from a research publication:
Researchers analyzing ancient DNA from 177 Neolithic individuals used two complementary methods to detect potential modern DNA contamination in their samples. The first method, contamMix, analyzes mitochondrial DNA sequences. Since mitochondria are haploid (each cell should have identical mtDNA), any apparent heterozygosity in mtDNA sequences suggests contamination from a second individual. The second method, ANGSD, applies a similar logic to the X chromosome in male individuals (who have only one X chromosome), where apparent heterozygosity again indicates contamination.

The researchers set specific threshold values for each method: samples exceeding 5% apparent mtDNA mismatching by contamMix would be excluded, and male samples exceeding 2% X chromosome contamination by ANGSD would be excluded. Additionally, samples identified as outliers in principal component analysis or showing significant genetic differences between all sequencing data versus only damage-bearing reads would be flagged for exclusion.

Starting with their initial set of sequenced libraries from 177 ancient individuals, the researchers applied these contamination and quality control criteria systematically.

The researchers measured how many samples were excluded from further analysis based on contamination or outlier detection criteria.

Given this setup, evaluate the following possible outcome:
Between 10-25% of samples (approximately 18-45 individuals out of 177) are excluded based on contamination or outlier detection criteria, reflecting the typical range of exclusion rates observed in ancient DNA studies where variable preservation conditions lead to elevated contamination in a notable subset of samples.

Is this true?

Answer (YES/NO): NO